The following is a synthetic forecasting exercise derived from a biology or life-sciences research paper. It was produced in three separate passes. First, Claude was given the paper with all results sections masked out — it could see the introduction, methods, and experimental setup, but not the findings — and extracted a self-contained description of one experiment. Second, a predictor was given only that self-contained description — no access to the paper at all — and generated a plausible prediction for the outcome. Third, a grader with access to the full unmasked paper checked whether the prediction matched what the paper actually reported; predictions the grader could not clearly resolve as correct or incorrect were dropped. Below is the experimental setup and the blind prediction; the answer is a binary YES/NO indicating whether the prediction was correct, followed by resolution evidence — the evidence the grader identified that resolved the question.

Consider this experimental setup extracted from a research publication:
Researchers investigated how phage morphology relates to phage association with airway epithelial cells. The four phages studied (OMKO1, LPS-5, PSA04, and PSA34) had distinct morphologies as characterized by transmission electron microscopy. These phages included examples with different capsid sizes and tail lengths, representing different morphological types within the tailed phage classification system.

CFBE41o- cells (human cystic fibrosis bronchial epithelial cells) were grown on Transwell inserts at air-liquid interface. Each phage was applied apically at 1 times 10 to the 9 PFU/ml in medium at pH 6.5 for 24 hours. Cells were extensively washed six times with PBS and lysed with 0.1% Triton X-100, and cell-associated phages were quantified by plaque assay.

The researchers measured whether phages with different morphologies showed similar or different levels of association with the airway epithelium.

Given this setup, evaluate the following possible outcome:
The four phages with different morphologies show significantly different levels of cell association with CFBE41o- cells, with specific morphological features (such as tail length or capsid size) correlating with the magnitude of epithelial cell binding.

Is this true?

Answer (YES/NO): NO